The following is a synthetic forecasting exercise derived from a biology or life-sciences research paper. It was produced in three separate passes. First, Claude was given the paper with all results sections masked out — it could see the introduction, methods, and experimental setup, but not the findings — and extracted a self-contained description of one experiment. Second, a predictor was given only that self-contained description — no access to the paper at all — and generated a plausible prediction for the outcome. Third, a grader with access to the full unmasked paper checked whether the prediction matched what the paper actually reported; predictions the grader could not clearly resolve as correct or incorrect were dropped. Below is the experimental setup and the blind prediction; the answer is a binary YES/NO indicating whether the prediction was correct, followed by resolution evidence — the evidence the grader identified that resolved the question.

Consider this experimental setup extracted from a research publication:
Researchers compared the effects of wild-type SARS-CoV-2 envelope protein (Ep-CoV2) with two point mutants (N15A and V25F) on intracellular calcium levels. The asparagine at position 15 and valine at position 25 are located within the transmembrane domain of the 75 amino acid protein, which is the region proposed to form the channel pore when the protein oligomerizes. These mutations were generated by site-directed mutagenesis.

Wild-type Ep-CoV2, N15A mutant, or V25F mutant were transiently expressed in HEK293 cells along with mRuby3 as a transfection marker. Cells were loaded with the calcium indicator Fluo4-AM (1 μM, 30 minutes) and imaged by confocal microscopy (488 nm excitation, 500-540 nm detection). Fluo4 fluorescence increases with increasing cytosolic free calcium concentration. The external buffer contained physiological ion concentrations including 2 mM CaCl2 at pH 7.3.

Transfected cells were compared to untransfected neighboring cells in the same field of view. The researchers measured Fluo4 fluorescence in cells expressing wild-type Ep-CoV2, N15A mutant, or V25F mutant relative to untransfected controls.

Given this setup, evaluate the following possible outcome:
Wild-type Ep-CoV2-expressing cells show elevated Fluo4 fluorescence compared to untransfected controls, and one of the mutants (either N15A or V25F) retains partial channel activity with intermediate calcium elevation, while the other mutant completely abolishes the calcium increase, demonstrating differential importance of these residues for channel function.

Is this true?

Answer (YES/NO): NO